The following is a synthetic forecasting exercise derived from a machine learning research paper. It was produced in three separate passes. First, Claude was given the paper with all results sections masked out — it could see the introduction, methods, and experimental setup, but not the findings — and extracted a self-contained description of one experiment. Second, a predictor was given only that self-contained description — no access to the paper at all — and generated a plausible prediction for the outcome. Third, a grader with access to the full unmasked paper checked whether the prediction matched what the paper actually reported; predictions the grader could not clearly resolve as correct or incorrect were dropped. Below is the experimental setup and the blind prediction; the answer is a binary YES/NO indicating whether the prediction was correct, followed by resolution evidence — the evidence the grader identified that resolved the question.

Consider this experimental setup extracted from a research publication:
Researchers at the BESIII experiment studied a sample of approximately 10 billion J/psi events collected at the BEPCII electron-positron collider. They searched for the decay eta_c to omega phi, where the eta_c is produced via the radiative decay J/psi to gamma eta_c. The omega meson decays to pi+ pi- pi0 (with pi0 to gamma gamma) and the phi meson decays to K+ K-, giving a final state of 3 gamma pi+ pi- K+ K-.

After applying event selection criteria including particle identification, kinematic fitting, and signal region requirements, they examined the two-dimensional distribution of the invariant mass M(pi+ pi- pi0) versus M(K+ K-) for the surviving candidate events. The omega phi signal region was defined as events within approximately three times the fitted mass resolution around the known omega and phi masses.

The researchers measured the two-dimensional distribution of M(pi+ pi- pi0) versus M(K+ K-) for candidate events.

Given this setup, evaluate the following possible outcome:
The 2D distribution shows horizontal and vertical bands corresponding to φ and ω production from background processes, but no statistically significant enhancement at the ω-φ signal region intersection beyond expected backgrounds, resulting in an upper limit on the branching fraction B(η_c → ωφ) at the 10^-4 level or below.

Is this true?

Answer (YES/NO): NO